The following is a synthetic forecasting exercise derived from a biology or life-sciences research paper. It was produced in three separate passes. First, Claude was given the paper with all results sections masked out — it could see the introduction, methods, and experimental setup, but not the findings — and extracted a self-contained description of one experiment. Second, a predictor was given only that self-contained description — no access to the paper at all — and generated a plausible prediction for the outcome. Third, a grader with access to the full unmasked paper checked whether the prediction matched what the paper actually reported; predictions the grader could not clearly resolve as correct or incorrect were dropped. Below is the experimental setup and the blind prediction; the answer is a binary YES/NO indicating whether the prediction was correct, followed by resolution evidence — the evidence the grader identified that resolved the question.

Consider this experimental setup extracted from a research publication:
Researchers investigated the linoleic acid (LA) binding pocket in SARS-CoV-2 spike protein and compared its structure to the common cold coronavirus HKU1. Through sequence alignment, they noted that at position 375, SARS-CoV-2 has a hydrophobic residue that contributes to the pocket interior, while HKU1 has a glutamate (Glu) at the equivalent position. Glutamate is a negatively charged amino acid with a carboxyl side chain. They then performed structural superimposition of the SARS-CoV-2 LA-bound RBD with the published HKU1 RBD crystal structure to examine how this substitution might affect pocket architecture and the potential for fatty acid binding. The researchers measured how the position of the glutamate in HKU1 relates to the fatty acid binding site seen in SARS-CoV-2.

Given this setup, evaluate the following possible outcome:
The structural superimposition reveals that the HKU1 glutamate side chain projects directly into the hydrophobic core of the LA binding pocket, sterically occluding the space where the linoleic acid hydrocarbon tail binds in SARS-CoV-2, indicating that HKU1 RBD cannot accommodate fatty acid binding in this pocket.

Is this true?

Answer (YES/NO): NO